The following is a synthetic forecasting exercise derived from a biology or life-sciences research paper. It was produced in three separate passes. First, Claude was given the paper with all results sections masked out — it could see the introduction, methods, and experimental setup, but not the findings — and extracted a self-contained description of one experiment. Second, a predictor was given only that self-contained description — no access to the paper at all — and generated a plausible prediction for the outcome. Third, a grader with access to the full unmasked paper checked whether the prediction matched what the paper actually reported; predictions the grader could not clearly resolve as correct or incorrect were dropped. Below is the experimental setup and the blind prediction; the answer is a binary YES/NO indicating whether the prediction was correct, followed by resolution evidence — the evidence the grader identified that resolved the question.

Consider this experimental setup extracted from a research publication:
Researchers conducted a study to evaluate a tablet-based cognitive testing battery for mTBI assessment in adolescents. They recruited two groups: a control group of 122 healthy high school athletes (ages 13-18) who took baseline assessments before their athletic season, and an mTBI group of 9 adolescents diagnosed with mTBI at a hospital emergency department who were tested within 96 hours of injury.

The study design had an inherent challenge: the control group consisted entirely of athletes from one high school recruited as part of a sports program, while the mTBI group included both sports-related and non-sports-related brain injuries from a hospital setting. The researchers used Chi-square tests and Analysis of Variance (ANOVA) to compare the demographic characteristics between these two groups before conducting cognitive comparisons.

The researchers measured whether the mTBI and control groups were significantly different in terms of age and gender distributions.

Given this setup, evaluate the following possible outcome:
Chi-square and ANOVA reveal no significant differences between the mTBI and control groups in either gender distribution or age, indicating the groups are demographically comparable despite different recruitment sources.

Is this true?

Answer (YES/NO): YES